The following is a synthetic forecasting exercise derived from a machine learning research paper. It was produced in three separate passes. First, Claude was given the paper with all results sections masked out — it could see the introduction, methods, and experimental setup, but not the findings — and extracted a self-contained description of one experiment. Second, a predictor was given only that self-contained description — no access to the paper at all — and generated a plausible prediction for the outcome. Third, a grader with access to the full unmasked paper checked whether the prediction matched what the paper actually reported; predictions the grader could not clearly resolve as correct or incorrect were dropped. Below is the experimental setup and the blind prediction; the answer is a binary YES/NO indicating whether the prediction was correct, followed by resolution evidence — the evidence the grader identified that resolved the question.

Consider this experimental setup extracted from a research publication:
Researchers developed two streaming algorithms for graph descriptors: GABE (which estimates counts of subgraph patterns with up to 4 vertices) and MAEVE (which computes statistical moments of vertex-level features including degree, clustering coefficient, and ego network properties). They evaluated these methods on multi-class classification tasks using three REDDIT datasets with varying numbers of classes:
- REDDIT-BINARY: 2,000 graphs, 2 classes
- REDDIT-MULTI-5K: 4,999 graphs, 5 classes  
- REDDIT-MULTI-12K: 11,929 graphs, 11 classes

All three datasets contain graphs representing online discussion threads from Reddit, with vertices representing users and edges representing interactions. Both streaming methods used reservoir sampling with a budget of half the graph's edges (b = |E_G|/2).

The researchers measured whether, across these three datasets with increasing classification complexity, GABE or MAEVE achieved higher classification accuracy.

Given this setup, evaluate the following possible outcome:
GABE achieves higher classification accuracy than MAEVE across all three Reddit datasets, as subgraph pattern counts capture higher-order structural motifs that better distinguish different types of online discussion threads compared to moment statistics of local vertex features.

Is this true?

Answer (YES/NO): NO